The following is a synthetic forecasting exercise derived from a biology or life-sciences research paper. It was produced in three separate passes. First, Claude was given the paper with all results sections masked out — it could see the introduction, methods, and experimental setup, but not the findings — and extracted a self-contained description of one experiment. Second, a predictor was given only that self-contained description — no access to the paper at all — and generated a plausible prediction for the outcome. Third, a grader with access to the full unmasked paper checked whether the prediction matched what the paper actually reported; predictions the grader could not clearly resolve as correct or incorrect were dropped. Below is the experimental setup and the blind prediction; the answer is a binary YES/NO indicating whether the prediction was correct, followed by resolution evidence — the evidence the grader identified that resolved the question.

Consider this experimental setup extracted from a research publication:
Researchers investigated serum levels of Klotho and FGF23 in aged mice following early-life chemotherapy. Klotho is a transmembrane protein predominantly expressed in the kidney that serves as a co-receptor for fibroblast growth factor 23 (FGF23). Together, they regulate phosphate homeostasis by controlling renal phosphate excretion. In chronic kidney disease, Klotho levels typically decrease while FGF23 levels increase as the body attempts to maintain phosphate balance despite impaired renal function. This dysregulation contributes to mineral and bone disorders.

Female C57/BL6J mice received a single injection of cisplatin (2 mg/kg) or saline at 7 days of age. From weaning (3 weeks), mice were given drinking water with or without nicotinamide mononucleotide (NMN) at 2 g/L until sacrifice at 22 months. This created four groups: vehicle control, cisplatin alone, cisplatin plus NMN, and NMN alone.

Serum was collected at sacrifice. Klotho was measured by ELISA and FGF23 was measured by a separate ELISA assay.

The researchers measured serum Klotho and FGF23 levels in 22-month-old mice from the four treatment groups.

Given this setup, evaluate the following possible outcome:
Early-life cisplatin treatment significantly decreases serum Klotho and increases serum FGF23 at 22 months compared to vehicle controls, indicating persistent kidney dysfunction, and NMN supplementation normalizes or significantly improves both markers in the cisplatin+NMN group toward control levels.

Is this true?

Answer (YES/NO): NO